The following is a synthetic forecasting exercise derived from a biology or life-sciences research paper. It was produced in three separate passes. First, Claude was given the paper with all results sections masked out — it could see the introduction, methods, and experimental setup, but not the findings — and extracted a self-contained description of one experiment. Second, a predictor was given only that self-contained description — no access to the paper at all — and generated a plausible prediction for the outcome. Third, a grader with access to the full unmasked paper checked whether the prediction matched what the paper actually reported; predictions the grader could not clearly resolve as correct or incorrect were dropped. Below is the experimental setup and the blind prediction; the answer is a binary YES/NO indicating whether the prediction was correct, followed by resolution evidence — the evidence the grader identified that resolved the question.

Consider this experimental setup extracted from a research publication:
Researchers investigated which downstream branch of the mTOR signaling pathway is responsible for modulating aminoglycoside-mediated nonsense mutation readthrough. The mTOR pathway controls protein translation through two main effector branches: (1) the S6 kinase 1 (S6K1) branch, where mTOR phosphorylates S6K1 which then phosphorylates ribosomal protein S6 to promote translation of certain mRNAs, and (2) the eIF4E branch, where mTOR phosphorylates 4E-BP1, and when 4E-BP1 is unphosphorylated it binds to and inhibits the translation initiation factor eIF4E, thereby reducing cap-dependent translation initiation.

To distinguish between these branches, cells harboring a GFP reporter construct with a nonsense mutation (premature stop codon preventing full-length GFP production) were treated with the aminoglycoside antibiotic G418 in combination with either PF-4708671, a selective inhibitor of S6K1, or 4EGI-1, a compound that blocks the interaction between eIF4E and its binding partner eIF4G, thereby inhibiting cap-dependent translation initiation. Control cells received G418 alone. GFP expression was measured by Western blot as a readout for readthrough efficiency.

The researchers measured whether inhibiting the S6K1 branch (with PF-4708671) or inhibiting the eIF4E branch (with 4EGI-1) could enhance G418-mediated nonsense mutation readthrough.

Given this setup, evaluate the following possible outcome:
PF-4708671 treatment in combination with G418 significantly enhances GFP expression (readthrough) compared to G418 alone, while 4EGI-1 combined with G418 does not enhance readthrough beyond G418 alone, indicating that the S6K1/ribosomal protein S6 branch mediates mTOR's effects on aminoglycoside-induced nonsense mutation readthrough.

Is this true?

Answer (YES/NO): NO